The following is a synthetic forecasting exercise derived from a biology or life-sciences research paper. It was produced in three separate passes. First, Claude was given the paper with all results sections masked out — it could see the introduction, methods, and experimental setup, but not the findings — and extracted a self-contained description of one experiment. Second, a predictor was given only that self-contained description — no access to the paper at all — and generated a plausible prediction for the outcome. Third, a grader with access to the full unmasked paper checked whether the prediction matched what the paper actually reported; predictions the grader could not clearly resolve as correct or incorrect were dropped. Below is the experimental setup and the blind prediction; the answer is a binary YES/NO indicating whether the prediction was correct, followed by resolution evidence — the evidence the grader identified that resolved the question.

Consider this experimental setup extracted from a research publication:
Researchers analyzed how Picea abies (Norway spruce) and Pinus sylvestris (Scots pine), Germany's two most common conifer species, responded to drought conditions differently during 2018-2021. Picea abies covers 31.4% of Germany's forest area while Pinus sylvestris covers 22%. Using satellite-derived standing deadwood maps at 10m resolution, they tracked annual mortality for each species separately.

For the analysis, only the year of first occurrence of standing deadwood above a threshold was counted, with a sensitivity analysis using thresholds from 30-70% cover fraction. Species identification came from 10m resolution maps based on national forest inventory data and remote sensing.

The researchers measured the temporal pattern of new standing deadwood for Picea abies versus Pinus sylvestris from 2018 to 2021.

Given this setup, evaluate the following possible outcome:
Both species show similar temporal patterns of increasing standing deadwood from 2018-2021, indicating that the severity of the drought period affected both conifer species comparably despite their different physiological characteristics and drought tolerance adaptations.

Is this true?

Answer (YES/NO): NO